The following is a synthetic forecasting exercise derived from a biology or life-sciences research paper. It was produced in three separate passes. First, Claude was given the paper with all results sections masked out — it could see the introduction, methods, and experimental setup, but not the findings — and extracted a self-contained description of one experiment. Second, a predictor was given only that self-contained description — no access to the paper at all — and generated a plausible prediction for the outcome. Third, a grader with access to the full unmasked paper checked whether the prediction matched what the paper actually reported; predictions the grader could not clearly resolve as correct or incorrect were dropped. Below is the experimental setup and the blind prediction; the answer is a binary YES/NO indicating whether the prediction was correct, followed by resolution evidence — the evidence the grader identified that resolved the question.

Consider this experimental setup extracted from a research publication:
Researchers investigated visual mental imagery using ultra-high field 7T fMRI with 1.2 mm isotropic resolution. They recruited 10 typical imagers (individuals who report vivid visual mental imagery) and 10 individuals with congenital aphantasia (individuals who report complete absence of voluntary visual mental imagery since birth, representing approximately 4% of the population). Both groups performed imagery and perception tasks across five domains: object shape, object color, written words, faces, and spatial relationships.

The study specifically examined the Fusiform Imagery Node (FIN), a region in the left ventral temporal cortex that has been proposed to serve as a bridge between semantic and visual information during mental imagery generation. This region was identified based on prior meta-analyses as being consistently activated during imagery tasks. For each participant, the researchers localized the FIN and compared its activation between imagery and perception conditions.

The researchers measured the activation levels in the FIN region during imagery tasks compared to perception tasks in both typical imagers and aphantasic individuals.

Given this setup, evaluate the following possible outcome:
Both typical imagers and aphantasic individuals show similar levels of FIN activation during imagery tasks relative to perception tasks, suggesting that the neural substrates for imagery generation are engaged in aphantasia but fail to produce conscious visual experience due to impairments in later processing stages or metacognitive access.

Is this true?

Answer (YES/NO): YES